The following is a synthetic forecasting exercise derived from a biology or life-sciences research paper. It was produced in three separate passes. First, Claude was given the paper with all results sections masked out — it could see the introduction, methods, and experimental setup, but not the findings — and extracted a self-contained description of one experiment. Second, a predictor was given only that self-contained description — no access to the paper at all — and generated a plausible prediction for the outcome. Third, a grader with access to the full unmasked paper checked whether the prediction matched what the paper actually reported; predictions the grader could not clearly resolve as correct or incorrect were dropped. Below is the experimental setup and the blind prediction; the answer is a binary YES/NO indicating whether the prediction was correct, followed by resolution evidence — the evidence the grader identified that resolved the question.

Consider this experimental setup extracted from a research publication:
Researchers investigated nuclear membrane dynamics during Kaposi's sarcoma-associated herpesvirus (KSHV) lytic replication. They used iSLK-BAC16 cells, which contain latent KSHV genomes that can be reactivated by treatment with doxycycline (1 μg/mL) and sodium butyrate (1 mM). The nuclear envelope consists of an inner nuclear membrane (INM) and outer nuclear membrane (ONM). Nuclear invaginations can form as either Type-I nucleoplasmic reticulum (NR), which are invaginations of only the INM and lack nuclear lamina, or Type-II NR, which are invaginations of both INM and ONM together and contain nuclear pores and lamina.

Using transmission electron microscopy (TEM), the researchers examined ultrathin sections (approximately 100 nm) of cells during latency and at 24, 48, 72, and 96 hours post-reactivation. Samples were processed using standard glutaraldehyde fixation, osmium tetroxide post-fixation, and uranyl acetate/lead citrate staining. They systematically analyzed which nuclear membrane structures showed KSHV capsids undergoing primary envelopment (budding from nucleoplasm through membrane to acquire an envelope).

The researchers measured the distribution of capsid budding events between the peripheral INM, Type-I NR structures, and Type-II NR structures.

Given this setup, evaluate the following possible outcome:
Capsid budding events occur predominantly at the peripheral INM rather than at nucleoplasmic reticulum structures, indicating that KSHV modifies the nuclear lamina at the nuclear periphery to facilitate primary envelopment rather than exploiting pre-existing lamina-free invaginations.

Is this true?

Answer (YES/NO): NO